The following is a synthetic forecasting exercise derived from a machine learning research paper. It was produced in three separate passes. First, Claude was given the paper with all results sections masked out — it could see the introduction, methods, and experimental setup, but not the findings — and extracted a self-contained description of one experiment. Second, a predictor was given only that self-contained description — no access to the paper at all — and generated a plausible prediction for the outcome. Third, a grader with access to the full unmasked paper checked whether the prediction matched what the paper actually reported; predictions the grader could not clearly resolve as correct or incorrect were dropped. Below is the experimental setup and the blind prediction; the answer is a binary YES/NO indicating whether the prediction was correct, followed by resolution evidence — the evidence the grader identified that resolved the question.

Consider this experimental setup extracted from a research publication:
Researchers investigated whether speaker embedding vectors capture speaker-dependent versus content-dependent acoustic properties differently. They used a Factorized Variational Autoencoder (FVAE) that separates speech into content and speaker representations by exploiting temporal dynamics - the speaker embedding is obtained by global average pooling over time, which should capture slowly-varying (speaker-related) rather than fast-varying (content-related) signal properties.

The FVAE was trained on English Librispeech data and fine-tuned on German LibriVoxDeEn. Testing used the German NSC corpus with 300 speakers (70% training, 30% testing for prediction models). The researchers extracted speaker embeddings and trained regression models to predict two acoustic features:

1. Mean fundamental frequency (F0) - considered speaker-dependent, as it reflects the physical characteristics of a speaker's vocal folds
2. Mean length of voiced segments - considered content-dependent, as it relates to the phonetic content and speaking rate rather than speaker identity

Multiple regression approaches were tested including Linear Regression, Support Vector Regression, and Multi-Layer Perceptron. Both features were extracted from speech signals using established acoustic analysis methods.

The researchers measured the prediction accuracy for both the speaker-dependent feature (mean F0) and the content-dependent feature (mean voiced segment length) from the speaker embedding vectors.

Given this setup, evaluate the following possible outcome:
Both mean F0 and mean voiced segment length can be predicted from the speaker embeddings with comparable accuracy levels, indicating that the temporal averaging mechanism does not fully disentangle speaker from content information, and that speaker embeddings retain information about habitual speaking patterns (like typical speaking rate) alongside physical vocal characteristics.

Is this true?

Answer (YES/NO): NO